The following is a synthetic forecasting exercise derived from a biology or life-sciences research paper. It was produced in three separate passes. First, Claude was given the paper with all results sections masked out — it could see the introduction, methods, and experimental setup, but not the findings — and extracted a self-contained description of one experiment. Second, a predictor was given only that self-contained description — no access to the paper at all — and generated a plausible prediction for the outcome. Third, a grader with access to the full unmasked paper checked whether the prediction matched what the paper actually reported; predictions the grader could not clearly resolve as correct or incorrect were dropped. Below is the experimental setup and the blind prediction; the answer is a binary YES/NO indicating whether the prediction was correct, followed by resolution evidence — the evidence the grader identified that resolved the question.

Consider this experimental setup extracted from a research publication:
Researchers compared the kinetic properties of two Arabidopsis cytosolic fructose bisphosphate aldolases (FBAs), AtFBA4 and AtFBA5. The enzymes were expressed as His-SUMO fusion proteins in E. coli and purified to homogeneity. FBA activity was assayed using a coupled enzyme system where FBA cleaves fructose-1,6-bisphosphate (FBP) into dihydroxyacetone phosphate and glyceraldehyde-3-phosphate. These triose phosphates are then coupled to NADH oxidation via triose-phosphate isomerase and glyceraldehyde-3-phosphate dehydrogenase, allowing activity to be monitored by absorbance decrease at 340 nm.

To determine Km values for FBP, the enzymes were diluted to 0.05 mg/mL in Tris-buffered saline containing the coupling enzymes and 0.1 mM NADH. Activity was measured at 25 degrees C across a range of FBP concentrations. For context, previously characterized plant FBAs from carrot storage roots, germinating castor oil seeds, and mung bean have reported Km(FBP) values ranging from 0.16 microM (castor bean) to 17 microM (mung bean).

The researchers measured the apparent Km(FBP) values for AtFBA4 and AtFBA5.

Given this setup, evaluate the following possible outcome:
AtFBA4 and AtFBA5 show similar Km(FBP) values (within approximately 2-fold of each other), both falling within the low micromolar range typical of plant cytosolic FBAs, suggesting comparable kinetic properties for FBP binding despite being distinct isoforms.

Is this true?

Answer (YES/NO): NO